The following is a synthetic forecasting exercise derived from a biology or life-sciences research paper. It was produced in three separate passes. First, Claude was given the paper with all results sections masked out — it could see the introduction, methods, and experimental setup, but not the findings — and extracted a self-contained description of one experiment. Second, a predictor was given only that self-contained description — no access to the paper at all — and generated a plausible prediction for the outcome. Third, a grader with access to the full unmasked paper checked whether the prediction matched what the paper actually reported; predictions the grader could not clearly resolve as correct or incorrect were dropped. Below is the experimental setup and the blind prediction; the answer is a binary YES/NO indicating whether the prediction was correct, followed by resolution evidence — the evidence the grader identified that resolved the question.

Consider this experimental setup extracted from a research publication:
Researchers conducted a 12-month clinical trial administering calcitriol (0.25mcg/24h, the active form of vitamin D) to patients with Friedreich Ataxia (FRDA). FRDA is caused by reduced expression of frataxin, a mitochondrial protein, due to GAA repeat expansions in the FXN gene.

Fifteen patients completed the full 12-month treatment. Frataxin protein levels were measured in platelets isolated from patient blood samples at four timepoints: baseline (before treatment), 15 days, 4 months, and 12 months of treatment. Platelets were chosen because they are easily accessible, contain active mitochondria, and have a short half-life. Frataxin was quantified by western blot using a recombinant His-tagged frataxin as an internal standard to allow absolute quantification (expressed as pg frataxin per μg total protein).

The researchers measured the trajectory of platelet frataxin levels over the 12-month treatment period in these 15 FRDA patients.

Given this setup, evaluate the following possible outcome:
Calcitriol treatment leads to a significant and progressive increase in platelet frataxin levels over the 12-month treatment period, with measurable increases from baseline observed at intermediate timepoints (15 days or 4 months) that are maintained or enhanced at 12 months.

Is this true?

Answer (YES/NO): YES